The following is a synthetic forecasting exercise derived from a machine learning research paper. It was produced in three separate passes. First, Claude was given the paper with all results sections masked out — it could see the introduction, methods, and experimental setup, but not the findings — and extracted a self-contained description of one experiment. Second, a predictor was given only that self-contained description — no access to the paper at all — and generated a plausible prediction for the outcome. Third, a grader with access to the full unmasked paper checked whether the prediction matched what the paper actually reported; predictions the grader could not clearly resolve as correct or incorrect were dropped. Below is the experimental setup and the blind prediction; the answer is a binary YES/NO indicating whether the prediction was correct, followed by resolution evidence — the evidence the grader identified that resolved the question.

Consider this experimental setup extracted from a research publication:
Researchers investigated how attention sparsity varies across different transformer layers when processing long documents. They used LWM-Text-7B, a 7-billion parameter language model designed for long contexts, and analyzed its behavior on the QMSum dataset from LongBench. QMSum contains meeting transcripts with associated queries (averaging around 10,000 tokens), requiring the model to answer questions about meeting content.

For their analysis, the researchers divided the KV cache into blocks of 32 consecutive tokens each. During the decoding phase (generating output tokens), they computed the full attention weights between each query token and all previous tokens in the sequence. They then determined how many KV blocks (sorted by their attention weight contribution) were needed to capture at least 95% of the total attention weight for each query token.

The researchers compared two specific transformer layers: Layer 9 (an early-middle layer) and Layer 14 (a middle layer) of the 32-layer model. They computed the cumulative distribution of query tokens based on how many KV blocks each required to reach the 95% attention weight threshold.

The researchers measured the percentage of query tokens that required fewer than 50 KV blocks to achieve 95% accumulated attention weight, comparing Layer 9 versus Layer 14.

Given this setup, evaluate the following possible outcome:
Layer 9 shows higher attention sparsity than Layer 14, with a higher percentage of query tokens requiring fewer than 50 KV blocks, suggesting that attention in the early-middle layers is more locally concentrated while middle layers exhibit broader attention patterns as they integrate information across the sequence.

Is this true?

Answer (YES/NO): YES